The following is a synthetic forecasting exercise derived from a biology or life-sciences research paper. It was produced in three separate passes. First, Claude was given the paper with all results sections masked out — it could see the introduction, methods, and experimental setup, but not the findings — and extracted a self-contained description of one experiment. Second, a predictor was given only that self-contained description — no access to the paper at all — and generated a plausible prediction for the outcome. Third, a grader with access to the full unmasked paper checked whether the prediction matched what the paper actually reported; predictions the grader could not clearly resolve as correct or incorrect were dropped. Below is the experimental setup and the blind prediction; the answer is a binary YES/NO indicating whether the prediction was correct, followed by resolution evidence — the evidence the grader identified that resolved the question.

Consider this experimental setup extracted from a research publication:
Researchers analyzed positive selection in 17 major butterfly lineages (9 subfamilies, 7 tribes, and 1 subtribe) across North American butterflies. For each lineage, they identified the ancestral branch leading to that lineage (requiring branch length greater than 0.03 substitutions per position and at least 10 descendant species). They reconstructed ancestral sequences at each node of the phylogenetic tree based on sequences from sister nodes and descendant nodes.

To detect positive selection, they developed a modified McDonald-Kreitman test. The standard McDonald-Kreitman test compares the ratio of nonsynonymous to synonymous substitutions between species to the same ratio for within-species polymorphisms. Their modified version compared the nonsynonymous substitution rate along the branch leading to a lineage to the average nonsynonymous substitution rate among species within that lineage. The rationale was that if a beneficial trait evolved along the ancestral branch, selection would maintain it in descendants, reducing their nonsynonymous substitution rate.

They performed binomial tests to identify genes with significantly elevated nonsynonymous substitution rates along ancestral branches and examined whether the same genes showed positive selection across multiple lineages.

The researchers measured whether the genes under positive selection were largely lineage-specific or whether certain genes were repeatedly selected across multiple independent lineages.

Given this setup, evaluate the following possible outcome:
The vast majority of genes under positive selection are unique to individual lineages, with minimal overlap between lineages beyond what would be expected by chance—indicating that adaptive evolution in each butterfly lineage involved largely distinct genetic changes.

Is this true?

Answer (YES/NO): NO